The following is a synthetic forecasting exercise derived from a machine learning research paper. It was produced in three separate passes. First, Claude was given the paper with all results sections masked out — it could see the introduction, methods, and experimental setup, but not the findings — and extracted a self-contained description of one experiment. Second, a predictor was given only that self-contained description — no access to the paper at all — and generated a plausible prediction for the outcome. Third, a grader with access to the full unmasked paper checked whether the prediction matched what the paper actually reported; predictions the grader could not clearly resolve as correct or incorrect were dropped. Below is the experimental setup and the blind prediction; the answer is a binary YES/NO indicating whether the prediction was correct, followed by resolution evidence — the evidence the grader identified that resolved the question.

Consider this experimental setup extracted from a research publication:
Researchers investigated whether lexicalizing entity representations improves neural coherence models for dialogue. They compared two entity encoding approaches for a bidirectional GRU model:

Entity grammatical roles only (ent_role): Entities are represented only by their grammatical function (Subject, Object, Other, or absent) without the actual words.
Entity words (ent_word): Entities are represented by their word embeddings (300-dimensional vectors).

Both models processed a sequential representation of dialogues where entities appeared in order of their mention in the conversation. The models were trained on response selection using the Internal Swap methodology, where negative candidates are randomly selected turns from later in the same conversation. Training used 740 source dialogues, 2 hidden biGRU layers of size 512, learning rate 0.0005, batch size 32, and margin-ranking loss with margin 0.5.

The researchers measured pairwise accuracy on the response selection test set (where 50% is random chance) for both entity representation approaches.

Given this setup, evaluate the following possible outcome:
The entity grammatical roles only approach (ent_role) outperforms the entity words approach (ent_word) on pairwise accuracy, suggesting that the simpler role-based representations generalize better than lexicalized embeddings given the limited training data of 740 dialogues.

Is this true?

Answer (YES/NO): NO